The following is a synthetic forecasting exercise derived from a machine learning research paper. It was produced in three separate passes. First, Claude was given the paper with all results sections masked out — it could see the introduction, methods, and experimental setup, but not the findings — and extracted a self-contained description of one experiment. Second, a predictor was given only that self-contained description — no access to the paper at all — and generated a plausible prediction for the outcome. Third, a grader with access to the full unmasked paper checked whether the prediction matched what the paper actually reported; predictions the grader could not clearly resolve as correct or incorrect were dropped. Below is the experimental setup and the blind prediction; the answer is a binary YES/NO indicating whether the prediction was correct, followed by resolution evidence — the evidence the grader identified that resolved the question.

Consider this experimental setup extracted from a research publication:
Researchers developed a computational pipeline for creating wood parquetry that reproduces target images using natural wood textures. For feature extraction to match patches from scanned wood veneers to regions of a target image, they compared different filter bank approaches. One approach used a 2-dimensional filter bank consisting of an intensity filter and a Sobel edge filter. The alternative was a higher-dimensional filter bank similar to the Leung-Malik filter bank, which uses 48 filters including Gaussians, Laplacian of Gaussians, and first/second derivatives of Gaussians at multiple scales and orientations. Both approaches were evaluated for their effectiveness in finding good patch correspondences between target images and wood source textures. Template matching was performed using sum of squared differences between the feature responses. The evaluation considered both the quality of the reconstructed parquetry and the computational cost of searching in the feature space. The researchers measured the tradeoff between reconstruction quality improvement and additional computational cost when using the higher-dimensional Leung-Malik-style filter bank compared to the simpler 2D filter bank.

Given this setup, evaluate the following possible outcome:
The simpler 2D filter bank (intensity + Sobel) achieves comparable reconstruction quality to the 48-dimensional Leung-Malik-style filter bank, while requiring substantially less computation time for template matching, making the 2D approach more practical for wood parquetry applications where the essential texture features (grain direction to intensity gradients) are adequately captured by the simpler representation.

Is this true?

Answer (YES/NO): NO